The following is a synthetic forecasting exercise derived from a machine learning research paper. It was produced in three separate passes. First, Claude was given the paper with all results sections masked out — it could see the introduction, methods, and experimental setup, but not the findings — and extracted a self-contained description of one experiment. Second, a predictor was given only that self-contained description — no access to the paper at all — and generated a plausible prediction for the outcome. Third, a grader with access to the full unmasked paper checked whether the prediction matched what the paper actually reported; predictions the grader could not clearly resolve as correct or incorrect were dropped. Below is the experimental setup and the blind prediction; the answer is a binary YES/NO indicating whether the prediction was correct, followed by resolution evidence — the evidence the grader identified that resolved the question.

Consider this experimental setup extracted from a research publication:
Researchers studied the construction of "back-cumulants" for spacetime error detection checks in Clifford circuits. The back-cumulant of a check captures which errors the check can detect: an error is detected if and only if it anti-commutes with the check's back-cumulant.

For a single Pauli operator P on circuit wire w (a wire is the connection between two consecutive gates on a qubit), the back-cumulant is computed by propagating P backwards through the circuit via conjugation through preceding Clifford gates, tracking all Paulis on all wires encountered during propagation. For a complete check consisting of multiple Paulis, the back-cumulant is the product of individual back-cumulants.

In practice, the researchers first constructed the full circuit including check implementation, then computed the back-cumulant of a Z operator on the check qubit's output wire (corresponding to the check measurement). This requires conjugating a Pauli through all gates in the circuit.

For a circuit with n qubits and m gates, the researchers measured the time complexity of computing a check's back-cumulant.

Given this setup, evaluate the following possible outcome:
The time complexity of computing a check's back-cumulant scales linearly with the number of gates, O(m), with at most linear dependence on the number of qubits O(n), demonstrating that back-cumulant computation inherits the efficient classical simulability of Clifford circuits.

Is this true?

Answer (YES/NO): YES